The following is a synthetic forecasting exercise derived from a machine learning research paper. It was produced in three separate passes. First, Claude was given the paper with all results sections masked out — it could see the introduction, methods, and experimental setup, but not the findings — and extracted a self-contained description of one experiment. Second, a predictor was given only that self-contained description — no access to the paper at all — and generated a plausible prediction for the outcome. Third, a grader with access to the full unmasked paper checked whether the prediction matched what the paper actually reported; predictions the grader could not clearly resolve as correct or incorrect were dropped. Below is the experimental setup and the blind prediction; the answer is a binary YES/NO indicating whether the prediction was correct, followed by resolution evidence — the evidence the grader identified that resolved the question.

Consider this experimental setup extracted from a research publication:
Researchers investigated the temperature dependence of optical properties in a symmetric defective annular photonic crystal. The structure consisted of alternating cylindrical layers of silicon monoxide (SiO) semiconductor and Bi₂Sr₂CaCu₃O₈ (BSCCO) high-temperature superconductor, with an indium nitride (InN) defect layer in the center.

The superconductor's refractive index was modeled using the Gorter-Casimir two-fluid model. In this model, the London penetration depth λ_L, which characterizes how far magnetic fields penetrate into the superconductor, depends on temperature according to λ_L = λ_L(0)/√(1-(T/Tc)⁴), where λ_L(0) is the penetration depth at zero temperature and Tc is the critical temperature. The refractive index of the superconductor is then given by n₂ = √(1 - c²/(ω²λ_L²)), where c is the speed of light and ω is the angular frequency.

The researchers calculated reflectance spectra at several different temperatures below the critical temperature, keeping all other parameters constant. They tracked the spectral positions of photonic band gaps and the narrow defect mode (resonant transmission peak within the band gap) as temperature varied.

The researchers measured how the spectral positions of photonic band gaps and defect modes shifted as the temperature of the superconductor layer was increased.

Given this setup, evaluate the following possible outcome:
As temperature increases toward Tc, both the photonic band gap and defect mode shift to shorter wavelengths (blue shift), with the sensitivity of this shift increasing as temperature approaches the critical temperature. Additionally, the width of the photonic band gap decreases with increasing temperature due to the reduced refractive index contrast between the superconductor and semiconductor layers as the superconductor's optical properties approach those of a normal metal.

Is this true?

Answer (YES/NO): NO